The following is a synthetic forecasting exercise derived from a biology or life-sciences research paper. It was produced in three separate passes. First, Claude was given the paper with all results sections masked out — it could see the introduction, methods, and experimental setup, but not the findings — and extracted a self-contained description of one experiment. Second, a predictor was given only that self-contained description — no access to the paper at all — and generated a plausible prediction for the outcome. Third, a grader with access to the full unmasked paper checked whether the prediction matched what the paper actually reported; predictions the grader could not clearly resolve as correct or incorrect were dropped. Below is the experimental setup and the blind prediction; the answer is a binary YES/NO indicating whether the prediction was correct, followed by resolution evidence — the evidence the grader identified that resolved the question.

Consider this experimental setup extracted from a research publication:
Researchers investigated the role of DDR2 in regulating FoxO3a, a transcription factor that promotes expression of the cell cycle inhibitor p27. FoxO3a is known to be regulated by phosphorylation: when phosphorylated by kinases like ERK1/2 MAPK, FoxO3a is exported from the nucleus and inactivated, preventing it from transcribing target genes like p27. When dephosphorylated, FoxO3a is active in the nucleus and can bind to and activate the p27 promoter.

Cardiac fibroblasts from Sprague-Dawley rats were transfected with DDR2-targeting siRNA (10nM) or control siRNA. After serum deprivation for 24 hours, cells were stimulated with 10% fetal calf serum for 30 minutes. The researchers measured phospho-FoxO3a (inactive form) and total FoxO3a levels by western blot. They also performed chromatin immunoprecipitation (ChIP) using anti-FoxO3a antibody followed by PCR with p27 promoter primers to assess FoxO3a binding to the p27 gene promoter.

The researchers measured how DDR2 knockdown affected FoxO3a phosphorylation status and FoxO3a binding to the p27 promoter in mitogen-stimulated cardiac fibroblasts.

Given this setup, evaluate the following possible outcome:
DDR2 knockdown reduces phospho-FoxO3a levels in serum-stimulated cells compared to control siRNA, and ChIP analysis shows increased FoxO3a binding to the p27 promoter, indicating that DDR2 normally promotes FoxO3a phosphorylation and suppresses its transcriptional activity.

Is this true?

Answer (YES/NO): YES